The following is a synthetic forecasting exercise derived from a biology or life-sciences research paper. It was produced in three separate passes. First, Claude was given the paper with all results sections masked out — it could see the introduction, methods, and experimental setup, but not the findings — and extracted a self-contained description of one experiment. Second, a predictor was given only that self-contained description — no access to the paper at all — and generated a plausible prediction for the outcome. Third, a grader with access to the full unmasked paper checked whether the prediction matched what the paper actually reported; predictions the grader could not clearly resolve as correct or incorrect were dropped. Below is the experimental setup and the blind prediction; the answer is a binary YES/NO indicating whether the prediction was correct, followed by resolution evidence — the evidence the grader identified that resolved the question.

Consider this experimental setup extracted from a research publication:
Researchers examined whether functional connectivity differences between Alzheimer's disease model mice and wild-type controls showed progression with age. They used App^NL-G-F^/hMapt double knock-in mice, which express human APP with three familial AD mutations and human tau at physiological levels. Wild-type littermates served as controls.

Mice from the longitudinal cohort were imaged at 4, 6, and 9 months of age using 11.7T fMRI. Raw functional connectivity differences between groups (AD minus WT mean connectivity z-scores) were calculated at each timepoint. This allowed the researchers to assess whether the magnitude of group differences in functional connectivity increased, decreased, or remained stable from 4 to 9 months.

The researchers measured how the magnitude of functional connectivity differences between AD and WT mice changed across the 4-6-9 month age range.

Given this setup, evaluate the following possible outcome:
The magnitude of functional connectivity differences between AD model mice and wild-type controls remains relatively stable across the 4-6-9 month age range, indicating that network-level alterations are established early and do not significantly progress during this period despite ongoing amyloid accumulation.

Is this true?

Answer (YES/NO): NO